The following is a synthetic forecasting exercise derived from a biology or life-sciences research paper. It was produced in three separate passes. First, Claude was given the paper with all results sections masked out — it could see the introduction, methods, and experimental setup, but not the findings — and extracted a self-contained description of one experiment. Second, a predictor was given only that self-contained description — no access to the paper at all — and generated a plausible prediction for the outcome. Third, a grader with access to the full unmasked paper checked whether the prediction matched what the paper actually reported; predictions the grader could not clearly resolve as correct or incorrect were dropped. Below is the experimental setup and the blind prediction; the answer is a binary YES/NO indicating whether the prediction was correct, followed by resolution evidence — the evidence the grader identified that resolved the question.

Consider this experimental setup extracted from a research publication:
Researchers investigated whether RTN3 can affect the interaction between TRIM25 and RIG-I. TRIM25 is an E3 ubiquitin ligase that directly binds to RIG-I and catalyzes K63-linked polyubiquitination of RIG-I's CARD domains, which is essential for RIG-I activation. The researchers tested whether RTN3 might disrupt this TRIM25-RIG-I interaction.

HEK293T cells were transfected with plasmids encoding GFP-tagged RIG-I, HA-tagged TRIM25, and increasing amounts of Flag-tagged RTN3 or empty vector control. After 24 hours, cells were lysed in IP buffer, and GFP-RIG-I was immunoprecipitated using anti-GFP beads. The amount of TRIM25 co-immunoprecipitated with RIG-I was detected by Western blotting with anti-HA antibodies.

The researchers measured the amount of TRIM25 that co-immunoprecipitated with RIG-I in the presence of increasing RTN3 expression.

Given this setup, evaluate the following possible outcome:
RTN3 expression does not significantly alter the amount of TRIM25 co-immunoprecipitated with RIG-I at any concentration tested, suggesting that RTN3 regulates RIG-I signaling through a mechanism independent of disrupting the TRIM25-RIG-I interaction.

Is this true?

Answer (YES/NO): YES